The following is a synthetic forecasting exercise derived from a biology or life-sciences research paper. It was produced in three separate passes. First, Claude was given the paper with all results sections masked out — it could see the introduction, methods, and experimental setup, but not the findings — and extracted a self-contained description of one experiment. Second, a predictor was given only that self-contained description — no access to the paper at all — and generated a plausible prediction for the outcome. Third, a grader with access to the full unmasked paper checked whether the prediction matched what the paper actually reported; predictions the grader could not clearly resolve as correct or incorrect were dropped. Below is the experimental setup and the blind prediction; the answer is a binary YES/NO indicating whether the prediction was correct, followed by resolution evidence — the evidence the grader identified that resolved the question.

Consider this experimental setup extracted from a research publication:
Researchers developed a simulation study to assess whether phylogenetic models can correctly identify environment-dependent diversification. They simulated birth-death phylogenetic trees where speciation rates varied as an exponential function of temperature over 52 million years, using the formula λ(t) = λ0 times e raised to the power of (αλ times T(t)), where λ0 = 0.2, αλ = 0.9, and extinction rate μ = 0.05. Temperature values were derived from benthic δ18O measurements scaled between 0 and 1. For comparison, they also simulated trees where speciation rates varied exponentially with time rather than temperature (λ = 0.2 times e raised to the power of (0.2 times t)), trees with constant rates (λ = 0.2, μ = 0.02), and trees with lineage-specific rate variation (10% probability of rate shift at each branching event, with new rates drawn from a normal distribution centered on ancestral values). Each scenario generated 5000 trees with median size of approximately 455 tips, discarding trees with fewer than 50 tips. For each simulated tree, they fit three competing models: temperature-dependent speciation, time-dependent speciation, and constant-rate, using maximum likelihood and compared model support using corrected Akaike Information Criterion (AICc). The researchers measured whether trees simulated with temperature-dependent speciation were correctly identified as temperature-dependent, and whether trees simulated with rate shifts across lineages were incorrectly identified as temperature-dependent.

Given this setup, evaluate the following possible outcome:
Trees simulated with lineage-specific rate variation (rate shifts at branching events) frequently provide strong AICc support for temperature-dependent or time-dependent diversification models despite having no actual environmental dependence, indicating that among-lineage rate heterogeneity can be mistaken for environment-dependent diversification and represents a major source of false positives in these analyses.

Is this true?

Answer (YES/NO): NO